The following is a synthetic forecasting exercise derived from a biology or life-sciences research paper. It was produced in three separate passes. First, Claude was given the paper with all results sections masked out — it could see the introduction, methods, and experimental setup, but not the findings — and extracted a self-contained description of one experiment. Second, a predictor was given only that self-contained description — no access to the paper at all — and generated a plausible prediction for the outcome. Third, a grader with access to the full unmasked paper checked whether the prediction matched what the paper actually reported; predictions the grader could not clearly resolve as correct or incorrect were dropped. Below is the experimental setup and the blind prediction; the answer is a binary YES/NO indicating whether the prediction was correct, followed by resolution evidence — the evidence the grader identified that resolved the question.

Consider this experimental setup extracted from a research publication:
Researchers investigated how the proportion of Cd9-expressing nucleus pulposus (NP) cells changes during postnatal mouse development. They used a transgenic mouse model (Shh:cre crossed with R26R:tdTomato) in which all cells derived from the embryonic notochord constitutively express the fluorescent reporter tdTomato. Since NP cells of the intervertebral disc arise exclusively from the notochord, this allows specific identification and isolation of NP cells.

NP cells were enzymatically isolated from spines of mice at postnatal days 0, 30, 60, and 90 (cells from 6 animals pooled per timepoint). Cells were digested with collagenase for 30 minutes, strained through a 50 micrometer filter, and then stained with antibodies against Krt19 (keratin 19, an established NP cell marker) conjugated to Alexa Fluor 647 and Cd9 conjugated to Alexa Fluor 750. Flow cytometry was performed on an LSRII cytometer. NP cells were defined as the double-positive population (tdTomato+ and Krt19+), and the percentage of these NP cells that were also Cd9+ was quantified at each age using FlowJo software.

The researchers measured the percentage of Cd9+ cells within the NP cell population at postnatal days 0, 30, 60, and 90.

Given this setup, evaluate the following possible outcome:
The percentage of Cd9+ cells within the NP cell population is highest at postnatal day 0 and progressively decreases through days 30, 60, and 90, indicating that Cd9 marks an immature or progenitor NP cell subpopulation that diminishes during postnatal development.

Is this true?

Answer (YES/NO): NO